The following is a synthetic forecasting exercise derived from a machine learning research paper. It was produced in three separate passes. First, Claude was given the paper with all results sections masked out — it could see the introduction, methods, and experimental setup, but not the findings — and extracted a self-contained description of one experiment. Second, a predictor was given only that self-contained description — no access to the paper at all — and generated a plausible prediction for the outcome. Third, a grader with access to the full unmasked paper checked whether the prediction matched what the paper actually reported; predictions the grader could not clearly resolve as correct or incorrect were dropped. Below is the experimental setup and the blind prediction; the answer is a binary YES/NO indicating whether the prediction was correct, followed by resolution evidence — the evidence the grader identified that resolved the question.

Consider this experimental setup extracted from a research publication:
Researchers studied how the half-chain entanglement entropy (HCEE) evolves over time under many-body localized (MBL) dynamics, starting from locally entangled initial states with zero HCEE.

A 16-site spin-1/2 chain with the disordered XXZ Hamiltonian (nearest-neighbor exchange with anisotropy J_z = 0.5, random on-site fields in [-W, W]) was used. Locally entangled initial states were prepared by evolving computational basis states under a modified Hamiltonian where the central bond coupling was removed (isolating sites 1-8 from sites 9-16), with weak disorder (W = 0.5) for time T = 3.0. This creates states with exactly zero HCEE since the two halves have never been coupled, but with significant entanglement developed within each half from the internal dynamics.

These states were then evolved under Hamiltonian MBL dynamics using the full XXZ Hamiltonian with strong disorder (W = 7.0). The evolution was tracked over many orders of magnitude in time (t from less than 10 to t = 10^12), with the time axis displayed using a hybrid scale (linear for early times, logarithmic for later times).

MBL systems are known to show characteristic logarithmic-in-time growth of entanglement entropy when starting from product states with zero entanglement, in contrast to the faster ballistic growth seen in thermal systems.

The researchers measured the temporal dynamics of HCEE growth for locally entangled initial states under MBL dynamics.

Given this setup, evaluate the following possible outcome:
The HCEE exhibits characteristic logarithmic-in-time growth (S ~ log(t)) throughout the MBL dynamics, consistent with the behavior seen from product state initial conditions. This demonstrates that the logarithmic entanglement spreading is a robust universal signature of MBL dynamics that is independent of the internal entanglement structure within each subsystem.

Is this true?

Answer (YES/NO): YES